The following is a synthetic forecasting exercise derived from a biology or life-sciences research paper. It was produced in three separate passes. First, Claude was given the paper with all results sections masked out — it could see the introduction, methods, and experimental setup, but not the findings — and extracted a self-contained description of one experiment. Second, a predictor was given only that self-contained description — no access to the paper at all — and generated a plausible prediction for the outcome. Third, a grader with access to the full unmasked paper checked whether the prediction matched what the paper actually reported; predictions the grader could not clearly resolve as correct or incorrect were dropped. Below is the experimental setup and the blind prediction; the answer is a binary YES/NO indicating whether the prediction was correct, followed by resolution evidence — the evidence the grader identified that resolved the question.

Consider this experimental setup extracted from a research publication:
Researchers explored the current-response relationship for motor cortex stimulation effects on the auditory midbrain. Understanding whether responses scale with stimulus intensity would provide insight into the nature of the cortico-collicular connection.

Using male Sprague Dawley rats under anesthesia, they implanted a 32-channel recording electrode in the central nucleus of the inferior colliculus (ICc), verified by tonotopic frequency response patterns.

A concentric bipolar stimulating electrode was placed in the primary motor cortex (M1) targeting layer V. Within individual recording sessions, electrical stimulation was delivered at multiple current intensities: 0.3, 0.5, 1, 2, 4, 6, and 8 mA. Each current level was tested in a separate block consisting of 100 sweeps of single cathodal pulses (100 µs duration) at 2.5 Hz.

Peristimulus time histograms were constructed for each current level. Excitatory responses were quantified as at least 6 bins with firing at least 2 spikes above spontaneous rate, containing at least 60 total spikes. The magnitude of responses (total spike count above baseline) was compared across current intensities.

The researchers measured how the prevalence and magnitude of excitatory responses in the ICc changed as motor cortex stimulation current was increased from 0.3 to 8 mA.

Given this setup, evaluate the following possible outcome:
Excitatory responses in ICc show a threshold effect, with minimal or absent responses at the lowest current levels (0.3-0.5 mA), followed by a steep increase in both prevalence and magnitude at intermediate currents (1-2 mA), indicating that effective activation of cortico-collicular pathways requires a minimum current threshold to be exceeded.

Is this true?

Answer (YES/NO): NO